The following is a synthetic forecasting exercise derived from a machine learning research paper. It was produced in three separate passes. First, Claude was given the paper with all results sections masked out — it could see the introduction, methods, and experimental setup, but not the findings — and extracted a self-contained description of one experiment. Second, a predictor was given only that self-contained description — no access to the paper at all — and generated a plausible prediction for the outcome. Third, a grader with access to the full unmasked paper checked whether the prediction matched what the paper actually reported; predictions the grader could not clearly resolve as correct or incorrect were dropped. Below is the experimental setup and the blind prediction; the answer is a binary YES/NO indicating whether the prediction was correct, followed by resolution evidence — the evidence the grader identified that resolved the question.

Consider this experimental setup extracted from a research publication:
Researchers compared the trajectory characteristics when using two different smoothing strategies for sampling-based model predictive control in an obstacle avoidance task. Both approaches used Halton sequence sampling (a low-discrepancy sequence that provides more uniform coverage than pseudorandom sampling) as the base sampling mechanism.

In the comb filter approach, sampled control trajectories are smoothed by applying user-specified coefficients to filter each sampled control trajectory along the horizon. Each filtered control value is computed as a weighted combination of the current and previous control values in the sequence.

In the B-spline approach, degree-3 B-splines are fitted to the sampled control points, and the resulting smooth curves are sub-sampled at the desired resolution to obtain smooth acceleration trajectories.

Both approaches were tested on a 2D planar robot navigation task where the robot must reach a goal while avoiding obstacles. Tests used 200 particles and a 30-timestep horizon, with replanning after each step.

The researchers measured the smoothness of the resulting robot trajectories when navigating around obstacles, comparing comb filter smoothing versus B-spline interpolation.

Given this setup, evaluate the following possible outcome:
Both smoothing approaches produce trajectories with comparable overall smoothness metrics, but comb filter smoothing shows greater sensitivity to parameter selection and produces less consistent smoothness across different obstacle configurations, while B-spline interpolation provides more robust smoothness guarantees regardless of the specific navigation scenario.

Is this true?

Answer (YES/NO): NO